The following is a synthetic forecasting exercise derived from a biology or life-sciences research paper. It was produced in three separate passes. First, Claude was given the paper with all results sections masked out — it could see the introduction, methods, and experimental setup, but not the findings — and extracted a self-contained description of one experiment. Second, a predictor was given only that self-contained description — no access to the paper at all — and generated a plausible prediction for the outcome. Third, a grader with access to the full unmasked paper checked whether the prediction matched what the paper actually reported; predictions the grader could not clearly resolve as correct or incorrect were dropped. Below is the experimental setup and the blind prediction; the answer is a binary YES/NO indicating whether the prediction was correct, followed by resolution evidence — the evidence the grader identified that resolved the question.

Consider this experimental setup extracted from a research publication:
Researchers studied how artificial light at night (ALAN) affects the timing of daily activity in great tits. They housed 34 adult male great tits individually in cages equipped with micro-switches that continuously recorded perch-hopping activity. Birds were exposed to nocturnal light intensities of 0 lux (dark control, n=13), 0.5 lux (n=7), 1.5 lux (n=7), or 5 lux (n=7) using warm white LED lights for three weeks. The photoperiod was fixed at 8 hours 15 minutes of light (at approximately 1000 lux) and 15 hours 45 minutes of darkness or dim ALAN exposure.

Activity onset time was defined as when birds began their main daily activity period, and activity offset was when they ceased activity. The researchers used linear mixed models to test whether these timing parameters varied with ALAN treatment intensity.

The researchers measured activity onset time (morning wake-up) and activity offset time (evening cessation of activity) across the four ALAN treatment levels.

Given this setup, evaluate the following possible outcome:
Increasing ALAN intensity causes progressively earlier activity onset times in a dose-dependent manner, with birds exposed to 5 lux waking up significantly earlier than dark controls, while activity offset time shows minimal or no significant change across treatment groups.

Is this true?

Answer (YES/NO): NO